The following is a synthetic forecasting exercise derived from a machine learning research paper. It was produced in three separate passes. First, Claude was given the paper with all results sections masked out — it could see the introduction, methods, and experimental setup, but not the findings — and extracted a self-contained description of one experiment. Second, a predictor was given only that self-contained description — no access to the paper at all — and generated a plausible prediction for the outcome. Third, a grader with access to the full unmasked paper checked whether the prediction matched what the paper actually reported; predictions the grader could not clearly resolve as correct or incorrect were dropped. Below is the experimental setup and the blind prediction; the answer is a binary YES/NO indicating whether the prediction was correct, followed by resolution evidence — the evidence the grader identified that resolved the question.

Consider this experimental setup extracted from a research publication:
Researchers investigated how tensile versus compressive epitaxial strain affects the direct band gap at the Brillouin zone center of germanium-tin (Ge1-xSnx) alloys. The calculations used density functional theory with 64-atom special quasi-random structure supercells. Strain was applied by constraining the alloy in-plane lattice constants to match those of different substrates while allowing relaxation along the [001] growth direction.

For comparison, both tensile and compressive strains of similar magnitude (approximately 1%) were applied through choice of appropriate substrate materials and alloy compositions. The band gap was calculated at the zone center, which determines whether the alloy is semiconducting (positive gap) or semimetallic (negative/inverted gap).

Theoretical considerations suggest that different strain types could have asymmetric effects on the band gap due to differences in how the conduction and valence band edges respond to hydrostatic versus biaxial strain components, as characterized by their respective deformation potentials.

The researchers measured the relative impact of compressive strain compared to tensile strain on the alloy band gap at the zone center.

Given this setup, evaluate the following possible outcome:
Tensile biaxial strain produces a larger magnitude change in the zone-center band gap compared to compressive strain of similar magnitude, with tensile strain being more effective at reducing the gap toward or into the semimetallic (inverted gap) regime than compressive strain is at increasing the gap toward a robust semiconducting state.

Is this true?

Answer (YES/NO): YES